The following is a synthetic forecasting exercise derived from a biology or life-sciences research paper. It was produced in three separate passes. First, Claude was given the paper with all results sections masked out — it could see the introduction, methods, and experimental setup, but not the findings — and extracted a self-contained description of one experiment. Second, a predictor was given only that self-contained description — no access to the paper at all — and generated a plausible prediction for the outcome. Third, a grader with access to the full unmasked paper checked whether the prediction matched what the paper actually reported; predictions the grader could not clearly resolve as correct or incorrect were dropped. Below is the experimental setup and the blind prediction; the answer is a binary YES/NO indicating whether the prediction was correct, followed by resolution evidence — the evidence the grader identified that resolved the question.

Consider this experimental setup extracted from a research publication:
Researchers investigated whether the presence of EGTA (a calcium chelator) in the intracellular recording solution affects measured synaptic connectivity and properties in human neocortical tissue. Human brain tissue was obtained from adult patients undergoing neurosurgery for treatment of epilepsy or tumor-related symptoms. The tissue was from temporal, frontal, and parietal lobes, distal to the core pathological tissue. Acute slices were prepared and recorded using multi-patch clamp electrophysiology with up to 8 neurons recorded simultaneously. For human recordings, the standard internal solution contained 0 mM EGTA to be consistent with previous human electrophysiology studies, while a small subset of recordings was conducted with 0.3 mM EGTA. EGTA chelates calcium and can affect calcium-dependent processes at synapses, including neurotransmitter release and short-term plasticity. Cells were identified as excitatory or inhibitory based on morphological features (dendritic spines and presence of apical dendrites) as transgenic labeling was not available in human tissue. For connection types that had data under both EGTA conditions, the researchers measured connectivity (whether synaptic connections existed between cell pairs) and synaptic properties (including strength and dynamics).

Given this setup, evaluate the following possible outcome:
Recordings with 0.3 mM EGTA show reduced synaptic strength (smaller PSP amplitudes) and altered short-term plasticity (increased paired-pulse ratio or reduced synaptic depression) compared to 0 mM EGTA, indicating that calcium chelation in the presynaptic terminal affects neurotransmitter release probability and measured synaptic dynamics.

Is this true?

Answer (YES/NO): NO